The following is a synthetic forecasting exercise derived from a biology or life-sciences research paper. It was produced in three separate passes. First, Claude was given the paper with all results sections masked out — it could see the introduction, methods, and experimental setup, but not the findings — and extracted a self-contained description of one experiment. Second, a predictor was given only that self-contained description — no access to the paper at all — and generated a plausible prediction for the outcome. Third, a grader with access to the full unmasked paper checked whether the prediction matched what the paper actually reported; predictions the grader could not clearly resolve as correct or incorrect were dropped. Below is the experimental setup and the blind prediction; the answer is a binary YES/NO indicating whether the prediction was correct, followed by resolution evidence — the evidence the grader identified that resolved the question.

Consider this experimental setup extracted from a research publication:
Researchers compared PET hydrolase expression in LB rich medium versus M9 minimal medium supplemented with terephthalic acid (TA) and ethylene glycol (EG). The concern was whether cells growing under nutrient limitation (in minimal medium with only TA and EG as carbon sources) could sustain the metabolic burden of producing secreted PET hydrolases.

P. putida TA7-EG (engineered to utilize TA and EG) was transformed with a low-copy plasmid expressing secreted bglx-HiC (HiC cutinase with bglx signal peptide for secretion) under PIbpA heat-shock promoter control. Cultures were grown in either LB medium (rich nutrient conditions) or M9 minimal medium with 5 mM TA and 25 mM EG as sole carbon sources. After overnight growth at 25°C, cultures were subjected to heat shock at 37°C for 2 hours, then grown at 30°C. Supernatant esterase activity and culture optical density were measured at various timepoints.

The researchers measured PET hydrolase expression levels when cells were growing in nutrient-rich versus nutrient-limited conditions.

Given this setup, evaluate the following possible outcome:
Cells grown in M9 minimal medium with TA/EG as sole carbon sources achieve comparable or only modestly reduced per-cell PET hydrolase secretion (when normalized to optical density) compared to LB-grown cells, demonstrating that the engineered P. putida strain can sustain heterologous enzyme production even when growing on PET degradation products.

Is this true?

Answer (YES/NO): NO